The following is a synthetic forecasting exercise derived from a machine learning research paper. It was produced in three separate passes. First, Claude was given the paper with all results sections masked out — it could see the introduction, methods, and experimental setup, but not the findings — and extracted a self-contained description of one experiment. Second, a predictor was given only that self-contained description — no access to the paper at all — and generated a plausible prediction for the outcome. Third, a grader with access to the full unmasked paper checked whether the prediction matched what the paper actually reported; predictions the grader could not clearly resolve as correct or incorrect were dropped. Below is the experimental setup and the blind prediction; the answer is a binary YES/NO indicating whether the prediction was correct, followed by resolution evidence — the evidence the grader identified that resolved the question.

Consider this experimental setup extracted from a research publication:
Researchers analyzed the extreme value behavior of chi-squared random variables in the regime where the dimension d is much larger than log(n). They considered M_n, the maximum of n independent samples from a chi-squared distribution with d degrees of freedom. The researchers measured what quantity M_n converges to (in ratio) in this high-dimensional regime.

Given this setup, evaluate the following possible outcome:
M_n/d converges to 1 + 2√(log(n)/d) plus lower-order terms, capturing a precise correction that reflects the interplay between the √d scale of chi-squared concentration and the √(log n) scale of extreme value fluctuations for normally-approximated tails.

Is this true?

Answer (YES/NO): NO